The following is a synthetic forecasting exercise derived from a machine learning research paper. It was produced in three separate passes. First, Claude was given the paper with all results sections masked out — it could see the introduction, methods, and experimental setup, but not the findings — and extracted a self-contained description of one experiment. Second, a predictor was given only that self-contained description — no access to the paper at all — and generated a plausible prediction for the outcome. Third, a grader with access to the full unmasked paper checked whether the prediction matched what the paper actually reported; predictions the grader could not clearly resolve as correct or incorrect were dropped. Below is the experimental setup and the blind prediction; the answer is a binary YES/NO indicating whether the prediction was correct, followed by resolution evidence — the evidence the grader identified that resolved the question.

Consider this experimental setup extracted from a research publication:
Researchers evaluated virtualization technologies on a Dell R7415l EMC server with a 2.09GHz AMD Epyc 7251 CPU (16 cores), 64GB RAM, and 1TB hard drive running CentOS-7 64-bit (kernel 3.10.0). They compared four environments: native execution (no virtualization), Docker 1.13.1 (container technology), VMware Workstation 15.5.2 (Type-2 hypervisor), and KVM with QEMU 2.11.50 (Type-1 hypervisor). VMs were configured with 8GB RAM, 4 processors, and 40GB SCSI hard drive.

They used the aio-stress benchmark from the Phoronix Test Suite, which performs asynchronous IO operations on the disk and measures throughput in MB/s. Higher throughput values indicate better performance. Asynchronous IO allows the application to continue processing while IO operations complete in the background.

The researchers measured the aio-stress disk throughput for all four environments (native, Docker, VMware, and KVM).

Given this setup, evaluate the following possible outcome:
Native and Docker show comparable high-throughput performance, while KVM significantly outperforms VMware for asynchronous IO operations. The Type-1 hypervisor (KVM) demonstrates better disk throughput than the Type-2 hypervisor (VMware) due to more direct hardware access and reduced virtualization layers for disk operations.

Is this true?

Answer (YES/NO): NO